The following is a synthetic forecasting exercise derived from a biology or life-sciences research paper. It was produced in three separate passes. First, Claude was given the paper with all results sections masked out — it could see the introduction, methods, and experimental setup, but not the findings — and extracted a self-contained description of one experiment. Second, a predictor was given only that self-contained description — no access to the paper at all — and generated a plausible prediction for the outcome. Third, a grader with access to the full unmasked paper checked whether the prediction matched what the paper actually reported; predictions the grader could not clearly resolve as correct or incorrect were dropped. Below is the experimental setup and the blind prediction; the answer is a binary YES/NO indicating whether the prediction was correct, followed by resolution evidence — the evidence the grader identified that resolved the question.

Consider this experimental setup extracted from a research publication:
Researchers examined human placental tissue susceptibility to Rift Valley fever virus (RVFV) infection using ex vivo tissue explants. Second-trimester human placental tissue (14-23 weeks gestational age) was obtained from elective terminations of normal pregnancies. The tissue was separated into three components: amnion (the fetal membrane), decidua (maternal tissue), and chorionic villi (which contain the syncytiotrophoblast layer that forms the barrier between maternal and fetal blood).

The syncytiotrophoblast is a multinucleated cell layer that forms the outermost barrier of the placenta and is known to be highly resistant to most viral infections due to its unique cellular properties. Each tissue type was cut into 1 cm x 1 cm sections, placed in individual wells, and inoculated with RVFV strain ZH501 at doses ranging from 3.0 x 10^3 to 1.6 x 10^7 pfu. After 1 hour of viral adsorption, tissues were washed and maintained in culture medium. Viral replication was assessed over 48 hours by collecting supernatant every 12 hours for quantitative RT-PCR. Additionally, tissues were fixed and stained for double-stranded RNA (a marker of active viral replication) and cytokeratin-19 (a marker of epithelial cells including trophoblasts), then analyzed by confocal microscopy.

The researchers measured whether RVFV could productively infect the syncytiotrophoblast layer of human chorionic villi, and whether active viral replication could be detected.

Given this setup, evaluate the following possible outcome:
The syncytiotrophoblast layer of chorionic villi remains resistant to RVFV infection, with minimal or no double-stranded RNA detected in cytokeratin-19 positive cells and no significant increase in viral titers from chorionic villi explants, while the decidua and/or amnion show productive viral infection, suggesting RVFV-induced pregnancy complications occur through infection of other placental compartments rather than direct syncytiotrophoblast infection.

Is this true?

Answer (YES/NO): NO